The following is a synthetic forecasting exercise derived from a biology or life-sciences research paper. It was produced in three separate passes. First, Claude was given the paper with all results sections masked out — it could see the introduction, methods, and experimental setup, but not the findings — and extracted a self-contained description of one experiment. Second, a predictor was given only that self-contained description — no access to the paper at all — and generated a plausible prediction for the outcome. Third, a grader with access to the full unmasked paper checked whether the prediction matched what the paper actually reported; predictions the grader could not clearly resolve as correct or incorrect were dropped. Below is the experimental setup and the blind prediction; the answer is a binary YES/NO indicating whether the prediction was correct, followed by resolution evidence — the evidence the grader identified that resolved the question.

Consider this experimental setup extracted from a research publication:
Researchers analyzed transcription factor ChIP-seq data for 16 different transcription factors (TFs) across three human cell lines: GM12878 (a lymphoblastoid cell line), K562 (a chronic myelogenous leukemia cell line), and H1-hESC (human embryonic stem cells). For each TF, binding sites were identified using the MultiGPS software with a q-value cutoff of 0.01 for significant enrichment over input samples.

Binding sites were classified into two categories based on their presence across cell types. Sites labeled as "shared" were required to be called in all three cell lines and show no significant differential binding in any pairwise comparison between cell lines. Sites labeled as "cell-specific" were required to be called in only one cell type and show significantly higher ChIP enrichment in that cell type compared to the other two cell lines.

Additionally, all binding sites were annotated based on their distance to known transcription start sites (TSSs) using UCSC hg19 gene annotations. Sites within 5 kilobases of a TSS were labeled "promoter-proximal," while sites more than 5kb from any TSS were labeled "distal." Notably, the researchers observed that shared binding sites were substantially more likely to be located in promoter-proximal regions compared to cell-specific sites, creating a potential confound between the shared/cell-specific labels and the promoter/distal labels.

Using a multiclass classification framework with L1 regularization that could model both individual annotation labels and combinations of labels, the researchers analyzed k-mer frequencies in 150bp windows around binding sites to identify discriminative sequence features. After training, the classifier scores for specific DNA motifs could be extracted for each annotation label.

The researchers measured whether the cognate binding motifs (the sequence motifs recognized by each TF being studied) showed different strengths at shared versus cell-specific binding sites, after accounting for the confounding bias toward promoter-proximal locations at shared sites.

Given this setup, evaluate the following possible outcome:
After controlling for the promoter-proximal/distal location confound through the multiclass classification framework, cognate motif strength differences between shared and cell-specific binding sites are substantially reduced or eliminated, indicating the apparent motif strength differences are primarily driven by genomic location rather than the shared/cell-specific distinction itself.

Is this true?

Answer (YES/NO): NO